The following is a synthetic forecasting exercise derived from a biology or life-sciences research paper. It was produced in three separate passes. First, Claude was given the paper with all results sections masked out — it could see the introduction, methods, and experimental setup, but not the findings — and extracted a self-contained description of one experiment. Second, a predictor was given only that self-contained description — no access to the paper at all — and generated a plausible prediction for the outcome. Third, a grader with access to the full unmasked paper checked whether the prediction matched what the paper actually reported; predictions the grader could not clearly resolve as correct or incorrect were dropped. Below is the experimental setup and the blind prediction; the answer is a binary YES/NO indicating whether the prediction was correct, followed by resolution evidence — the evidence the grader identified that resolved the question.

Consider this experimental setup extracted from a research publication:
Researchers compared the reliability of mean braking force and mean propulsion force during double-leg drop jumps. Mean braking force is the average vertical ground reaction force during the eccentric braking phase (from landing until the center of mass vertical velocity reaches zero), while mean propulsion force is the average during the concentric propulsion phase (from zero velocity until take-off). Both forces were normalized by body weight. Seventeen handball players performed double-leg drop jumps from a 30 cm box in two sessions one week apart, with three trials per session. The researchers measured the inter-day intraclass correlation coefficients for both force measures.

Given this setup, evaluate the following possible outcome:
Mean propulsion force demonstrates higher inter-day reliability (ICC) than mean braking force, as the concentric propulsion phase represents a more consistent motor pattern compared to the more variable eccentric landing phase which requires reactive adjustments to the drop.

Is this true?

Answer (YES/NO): YES